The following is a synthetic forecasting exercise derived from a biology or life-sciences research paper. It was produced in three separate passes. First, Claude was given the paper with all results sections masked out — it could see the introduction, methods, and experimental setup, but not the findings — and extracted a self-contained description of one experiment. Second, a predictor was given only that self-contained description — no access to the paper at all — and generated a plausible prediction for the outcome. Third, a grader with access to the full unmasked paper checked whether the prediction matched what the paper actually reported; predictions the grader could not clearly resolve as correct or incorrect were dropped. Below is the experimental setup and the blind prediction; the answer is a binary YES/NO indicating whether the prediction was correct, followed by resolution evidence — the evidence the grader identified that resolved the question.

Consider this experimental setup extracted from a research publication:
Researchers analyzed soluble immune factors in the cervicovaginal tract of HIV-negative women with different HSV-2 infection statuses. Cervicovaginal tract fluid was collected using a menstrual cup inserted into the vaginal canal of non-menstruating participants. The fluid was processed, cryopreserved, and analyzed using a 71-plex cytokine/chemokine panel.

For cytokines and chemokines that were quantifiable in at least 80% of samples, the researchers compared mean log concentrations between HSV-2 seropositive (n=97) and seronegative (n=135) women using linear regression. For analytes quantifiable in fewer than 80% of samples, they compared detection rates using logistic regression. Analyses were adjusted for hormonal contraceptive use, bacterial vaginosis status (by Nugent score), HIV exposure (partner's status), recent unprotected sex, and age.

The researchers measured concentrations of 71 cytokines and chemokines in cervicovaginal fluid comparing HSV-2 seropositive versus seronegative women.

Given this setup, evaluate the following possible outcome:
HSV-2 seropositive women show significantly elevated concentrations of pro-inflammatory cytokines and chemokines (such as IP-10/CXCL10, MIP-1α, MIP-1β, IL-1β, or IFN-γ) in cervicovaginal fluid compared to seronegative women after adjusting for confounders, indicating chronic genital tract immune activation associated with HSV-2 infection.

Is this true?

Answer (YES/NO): NO